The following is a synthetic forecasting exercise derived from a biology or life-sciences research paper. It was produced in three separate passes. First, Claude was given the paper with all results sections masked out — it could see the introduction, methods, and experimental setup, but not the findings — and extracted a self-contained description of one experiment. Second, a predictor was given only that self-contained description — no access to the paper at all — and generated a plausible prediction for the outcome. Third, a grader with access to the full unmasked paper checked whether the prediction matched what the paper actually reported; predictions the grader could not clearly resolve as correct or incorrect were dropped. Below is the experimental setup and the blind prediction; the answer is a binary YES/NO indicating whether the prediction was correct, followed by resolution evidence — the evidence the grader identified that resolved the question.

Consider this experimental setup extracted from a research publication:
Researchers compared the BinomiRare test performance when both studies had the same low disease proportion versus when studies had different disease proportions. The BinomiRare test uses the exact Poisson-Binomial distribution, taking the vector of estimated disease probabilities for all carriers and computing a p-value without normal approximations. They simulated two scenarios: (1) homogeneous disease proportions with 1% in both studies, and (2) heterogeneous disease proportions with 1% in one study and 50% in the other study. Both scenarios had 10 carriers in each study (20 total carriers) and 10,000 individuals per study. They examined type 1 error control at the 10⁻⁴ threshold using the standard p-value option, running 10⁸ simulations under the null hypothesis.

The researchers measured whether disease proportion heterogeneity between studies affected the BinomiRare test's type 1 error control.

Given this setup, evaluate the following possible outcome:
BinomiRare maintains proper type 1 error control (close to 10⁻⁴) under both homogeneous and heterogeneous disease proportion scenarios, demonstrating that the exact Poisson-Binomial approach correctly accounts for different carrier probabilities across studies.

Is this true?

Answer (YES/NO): YES